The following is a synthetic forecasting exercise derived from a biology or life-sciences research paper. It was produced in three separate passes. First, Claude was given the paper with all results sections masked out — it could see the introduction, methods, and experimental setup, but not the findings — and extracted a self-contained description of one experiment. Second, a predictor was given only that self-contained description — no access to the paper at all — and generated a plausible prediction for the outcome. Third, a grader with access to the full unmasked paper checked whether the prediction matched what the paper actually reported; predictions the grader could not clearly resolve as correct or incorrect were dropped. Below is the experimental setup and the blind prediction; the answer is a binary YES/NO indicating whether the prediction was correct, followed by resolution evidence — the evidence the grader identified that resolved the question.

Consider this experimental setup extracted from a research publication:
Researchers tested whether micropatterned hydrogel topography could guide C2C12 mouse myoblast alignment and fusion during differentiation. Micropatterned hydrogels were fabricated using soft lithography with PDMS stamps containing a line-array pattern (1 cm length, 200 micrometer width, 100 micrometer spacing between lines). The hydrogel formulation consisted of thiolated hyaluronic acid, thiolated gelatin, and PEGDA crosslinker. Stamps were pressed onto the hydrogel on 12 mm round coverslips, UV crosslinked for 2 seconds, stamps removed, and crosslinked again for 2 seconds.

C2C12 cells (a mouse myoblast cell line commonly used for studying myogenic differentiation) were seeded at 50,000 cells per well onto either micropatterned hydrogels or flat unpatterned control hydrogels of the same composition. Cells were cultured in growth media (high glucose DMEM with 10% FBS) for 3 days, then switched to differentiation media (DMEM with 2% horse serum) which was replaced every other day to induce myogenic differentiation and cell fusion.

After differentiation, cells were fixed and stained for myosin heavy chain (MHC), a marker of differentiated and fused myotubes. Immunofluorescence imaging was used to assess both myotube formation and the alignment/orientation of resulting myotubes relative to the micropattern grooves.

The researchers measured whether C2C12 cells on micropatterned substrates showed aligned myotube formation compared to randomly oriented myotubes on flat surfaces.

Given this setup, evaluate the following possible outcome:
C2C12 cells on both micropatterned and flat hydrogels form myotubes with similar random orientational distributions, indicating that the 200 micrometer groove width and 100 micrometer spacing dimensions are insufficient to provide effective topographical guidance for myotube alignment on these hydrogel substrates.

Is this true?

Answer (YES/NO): NO